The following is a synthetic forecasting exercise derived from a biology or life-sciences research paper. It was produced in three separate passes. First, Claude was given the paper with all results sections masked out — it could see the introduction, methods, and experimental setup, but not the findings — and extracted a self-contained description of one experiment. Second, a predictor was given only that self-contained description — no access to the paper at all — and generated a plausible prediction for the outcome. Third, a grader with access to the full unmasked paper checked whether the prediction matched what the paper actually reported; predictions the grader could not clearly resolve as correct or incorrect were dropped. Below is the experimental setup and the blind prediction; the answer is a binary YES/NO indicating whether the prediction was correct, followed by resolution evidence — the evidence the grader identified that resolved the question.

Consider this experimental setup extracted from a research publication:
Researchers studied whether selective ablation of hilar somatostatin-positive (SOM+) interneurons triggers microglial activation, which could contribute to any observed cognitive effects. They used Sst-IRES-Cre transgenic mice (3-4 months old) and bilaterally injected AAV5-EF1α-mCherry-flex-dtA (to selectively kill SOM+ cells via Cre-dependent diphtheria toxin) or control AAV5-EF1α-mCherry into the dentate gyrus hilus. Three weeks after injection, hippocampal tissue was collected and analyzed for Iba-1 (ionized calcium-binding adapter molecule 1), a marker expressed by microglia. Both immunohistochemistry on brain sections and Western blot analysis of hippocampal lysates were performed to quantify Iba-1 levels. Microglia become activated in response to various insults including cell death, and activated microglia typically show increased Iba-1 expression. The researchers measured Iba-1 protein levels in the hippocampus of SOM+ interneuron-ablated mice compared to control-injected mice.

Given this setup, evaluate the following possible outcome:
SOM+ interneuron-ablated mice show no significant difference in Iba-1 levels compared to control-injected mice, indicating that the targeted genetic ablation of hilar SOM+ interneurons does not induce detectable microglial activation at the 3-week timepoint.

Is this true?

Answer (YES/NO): NO